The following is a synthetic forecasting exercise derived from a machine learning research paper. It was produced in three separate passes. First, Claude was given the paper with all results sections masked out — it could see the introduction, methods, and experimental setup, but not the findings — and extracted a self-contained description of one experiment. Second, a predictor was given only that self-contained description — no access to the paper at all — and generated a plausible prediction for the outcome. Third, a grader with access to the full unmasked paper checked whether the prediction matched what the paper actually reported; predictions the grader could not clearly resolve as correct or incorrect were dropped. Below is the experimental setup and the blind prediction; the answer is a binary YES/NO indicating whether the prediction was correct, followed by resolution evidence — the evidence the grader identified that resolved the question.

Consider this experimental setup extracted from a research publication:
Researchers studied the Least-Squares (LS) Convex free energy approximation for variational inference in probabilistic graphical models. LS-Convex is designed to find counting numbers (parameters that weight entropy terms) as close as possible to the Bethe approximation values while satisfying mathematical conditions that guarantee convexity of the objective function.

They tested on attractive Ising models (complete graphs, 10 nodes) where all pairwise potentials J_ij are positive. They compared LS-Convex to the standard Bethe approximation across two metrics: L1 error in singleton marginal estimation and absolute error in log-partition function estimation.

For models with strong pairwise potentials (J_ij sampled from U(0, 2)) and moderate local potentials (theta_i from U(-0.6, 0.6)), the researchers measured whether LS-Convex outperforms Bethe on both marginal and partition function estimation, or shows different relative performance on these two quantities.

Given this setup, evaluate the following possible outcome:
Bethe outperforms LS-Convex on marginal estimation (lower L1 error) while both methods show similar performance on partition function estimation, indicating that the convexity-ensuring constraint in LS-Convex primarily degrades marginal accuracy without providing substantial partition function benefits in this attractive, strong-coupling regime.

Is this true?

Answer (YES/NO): NO